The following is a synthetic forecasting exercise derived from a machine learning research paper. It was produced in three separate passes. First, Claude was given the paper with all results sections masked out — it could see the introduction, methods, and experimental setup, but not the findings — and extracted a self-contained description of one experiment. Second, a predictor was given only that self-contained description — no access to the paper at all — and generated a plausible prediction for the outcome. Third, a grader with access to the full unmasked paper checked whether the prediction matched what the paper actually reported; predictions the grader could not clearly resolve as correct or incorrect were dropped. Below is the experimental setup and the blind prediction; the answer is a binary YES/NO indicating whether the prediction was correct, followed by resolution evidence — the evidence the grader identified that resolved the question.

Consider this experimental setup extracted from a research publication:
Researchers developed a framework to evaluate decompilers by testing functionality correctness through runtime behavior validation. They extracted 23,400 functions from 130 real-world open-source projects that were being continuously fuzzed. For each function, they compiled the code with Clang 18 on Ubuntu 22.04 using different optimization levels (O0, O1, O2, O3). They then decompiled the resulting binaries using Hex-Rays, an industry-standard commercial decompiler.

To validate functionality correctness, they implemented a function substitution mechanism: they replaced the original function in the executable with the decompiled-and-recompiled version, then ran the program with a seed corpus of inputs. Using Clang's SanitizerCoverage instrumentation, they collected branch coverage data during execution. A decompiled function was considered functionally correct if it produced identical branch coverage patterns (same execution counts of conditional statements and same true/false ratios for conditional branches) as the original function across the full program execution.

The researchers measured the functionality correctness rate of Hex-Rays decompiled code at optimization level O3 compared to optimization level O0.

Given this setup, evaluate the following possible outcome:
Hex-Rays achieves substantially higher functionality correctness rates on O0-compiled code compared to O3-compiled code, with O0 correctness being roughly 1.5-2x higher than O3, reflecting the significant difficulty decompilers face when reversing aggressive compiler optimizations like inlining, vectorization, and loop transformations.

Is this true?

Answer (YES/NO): NO